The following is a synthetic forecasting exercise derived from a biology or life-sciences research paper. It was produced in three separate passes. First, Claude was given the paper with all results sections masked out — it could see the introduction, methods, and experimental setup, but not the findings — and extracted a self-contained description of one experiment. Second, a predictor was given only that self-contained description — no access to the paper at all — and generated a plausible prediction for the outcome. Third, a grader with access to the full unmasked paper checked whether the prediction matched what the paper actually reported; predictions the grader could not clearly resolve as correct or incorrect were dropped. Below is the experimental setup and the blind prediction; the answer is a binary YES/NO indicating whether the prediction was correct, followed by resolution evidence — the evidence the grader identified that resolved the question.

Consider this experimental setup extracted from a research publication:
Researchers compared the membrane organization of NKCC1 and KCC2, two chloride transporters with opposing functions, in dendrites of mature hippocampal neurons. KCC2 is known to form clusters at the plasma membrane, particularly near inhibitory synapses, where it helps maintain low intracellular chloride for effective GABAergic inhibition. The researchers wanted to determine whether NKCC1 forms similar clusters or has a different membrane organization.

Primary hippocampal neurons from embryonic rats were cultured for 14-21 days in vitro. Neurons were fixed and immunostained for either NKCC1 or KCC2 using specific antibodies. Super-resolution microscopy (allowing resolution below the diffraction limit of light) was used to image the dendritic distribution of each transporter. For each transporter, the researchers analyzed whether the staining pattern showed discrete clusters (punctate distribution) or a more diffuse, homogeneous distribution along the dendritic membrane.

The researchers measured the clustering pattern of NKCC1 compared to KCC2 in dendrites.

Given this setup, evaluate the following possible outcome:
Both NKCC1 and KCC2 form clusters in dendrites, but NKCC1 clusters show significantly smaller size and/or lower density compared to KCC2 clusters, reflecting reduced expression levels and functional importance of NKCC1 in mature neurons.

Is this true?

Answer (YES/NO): YES